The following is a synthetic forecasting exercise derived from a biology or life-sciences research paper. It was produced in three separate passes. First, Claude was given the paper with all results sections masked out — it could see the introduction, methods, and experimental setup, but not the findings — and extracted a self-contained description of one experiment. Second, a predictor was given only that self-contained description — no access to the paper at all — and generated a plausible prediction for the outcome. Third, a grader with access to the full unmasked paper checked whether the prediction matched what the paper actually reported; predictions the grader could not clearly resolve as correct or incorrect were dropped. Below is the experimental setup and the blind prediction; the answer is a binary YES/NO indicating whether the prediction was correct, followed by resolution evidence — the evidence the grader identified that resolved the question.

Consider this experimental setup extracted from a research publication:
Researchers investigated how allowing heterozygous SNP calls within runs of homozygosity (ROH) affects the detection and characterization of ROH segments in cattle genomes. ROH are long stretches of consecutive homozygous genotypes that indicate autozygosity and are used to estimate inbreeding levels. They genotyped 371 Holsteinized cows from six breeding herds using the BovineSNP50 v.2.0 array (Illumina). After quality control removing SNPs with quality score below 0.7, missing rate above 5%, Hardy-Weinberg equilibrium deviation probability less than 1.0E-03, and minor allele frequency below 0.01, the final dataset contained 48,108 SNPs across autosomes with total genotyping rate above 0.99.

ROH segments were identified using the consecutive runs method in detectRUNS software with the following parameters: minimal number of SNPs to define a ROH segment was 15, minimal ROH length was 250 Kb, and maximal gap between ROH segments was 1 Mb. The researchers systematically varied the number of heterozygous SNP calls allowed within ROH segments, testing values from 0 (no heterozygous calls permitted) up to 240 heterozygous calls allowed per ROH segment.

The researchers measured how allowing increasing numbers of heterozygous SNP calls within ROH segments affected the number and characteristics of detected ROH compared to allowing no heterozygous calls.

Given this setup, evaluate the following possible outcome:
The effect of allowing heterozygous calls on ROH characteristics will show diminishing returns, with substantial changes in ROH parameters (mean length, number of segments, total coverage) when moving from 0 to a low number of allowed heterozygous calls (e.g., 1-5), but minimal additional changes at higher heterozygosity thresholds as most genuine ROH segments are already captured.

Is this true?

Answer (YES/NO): NO